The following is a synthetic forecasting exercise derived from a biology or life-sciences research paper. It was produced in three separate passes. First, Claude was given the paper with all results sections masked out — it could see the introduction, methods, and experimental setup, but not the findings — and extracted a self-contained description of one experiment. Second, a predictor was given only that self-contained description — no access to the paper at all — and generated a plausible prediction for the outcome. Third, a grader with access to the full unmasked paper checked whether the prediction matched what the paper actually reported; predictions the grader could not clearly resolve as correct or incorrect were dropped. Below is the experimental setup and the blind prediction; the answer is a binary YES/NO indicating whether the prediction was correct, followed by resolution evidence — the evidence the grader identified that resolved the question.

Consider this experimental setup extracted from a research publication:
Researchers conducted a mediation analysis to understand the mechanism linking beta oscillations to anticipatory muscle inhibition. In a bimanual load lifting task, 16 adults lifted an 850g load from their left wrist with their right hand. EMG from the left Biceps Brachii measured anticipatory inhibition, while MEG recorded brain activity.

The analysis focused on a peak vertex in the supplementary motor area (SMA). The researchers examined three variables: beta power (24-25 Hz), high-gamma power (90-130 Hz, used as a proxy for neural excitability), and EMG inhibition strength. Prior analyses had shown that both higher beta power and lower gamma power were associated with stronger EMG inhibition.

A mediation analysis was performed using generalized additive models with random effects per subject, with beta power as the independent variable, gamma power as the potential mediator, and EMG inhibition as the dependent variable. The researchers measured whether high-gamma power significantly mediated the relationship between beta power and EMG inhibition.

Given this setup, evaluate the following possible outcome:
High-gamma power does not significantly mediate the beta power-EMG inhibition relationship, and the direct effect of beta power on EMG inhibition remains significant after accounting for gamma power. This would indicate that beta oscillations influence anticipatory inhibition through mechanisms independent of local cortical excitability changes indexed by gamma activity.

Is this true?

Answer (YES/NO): NO